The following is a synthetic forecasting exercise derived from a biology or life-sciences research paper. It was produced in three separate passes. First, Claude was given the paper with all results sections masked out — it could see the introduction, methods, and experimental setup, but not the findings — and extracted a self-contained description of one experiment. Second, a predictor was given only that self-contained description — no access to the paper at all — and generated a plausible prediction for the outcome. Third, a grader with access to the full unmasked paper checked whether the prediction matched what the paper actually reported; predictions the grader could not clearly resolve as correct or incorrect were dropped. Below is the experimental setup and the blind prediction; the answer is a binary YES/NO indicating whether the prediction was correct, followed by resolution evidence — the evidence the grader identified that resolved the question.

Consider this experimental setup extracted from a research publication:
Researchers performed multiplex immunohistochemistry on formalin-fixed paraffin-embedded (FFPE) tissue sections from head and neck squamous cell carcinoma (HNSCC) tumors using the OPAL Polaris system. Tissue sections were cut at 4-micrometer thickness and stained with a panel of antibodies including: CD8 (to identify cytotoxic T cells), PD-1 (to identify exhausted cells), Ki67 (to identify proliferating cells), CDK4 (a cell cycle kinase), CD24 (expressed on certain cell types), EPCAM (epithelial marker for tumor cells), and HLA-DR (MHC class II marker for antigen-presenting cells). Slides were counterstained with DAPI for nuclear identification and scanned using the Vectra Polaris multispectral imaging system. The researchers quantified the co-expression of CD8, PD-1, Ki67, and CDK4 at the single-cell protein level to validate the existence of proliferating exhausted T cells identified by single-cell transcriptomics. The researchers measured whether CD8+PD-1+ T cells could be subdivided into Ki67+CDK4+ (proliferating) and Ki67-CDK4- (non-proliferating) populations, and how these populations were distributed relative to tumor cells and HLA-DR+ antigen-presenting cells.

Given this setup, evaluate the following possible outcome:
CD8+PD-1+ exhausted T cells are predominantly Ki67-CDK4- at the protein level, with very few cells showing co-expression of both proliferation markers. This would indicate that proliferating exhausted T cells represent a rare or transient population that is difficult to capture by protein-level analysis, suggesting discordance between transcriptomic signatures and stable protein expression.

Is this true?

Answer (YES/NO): NO